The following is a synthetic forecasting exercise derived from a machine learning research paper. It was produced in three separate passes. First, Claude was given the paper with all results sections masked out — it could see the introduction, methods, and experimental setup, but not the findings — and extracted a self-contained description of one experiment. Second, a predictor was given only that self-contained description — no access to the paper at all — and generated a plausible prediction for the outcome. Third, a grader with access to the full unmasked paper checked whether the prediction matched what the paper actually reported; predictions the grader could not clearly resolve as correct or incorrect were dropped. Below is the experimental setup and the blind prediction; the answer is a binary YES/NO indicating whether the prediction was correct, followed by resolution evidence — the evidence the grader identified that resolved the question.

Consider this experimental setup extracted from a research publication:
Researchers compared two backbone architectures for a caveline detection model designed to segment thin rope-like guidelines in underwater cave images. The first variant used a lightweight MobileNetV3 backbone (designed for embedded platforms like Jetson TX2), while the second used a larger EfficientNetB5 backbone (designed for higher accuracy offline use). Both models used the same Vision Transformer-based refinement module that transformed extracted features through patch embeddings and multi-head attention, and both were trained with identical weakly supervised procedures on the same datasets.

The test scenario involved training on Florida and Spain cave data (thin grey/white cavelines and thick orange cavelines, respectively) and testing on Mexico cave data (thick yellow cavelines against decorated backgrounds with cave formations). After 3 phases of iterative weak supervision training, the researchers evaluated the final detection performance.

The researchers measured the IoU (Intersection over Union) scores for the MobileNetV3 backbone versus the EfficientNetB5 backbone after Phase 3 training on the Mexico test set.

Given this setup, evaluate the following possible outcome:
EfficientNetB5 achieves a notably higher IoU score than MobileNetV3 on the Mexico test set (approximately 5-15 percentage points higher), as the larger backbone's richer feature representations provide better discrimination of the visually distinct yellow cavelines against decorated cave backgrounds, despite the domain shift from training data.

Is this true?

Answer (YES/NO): NO